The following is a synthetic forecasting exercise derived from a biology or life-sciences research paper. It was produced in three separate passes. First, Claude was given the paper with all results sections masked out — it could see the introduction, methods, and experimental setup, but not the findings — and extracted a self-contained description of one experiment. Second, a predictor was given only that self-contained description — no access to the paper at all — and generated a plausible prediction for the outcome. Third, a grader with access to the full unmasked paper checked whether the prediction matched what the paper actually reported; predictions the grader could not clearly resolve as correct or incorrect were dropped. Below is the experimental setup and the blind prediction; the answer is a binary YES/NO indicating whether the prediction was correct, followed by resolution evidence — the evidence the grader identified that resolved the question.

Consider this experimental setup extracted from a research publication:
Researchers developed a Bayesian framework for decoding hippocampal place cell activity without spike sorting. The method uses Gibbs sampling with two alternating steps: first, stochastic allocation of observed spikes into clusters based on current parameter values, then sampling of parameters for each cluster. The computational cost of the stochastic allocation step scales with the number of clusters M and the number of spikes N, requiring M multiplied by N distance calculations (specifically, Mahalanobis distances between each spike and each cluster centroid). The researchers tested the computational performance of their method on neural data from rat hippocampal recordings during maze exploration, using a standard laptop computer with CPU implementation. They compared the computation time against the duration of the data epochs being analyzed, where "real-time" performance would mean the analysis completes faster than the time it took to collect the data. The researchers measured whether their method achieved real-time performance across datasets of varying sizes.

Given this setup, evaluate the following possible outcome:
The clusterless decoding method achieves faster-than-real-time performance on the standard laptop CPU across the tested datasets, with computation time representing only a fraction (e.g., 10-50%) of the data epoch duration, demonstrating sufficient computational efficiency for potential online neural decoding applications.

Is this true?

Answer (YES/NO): NO